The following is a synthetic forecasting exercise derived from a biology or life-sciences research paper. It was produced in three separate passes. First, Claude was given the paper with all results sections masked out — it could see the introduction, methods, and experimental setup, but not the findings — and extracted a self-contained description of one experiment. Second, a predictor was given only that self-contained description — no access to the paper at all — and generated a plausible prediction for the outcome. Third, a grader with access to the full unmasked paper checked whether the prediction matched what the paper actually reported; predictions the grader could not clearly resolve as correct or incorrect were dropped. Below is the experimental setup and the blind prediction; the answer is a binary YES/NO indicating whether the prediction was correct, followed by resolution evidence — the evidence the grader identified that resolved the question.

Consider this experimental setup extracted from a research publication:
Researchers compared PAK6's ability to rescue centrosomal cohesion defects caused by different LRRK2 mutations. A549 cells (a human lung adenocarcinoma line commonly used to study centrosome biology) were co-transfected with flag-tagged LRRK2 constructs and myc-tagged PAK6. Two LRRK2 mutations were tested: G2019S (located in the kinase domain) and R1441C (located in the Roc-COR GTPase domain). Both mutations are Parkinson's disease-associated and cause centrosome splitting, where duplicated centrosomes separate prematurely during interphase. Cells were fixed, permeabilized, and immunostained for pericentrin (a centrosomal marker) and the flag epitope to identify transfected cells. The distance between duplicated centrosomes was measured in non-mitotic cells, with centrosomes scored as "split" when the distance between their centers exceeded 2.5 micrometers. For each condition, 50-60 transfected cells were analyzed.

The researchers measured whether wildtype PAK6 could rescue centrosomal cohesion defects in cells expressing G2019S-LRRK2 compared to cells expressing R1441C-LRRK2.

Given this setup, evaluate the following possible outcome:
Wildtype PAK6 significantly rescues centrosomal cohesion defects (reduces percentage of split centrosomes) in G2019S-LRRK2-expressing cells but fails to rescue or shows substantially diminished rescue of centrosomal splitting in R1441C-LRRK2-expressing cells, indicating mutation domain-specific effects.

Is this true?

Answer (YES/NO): YES